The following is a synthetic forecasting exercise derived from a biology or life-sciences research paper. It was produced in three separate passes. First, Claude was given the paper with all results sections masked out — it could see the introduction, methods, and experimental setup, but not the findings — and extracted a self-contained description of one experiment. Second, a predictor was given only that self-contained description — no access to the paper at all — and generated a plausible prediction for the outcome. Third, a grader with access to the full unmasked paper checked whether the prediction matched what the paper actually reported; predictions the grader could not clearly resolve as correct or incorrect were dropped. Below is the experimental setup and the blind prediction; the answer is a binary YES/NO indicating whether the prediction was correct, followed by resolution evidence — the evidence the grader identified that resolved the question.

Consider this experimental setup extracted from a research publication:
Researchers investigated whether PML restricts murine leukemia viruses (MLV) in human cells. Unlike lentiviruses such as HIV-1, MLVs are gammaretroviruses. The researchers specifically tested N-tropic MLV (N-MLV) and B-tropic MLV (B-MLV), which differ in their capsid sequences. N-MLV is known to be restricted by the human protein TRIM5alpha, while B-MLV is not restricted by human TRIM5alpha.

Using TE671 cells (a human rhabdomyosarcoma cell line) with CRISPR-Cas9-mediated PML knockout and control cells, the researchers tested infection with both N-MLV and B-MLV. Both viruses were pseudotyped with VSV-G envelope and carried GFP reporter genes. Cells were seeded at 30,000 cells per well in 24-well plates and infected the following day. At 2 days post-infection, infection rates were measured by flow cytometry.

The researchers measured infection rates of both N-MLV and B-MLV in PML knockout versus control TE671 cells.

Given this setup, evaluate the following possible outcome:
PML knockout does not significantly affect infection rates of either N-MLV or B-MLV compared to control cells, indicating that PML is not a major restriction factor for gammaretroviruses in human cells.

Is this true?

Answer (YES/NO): YES